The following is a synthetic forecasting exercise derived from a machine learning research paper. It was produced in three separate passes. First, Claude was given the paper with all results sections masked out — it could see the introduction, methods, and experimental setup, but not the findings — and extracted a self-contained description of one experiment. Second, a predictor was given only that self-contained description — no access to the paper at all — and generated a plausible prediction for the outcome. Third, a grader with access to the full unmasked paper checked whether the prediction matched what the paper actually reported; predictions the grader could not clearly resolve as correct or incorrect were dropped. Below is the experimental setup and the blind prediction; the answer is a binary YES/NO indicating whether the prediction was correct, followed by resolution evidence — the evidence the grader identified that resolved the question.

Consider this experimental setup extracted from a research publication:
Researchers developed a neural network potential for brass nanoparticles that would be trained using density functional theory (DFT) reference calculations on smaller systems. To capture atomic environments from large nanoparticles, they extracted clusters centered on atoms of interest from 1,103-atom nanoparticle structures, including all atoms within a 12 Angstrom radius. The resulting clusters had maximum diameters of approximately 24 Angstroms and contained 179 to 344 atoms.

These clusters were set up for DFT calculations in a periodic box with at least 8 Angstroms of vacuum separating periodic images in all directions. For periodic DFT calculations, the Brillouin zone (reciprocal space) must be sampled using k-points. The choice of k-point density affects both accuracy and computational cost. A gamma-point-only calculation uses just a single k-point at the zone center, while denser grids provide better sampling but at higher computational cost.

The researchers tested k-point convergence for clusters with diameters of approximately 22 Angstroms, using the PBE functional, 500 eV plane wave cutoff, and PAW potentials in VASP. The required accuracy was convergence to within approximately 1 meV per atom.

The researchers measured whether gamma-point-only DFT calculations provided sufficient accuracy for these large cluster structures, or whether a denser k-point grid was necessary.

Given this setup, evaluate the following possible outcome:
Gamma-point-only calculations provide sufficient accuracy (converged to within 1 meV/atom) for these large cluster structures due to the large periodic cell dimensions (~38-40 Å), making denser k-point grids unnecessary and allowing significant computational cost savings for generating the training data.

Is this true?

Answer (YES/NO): YES